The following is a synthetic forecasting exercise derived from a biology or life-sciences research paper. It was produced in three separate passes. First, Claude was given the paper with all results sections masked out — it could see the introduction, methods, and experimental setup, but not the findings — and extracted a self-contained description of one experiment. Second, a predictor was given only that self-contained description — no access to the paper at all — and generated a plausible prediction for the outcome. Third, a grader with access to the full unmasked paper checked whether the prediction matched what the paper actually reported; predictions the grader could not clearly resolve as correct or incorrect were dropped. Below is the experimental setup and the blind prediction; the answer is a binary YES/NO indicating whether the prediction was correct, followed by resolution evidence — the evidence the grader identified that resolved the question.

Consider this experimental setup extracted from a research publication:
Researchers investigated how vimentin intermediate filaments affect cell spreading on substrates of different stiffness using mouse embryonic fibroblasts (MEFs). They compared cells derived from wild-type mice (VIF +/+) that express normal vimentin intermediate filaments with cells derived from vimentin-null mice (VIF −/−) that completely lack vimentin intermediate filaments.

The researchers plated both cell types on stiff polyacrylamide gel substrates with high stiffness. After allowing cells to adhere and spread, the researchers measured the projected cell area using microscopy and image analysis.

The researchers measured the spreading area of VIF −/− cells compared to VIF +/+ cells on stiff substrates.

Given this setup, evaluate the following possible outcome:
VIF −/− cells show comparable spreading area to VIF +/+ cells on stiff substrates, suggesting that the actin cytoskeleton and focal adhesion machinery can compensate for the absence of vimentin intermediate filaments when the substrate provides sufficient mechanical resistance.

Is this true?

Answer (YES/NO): NO